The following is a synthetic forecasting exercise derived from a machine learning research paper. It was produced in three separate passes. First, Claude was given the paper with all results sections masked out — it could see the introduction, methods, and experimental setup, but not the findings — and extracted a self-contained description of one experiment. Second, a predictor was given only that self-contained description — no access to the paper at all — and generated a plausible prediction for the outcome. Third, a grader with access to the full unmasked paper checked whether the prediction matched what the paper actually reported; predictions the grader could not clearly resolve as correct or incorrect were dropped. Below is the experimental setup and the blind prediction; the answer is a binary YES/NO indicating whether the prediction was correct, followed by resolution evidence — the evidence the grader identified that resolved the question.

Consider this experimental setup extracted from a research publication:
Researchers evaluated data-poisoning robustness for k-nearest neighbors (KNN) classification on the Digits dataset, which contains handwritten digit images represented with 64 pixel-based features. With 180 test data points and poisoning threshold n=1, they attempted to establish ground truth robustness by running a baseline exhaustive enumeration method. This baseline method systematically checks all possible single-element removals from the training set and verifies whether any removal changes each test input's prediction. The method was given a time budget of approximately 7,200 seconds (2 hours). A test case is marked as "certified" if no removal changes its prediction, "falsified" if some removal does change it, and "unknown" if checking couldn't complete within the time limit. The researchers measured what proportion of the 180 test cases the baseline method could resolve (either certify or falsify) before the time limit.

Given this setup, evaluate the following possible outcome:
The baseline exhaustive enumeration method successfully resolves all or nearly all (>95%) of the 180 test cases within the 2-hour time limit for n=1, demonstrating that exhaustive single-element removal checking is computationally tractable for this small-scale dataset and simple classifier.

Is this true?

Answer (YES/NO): NO